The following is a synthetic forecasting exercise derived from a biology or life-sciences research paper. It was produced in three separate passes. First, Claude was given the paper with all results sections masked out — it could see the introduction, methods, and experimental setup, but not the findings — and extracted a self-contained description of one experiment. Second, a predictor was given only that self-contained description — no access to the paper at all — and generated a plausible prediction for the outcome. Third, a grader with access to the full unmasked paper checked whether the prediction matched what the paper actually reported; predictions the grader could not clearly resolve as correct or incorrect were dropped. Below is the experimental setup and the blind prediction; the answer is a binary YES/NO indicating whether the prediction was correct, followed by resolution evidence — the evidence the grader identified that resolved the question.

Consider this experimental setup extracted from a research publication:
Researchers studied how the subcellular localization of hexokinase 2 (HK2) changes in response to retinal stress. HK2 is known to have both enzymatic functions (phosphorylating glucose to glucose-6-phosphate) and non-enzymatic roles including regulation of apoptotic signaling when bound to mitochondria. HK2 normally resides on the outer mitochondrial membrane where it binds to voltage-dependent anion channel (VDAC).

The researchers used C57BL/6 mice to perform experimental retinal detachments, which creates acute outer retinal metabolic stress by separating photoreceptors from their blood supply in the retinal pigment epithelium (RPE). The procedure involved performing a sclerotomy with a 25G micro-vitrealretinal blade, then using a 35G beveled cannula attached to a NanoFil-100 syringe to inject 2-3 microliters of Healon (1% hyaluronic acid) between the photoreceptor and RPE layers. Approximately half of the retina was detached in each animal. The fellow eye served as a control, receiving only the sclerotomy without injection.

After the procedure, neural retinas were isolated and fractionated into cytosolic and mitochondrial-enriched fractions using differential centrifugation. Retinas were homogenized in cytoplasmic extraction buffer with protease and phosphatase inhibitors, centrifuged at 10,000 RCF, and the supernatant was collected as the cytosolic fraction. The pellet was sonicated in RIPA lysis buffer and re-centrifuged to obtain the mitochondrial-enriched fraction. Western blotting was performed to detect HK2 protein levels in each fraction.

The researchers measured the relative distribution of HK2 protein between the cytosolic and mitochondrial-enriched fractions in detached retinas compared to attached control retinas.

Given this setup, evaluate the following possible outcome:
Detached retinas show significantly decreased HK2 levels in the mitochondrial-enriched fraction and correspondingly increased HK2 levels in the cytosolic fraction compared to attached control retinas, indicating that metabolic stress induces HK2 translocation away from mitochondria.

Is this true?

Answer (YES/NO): NO